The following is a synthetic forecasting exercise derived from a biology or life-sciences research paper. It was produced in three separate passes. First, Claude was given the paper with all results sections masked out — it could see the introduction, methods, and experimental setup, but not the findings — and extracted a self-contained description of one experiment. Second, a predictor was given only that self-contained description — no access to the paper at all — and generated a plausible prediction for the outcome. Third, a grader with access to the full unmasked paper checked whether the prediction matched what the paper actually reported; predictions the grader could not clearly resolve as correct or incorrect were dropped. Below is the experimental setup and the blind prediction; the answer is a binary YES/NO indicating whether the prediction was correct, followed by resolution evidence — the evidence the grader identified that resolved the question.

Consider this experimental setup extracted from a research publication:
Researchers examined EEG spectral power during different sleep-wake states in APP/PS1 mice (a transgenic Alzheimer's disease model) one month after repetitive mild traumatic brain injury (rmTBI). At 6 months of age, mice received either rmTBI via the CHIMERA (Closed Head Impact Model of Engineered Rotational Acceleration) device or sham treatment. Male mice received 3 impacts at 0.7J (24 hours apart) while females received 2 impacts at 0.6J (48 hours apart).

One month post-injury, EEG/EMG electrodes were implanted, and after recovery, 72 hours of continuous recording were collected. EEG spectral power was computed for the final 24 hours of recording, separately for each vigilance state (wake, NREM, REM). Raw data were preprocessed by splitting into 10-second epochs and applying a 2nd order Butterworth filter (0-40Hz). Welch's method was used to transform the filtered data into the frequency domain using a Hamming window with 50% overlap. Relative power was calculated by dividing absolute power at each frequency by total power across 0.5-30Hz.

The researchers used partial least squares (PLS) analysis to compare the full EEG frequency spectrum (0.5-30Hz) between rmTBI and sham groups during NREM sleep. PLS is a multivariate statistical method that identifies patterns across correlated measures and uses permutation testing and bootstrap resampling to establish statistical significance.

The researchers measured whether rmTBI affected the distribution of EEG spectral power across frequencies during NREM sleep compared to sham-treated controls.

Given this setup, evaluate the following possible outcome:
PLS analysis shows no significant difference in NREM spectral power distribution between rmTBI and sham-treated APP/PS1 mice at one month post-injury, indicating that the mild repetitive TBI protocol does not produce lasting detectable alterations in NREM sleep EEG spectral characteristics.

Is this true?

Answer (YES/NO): NO